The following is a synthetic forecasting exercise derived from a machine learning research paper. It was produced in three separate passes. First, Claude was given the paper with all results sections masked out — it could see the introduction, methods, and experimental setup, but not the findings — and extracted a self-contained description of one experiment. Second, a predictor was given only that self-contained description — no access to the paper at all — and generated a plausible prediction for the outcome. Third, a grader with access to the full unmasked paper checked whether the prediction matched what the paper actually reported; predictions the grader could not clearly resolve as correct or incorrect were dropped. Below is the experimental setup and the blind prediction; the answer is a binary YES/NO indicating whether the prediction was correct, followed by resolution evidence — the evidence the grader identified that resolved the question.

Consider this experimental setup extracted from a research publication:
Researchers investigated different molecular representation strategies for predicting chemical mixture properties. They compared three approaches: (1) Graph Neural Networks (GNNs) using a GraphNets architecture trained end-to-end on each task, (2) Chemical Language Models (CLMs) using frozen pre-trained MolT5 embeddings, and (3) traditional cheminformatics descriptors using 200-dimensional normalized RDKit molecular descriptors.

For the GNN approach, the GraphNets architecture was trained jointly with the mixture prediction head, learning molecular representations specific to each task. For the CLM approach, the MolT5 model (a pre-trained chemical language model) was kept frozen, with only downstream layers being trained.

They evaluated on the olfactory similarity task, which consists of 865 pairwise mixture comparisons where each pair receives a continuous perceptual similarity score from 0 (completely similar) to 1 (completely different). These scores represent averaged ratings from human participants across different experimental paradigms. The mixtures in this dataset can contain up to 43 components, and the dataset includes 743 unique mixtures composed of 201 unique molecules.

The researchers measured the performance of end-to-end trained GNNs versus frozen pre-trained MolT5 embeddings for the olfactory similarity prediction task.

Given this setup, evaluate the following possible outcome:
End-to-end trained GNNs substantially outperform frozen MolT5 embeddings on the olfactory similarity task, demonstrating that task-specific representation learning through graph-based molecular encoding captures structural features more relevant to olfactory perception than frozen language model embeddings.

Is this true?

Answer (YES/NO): NO